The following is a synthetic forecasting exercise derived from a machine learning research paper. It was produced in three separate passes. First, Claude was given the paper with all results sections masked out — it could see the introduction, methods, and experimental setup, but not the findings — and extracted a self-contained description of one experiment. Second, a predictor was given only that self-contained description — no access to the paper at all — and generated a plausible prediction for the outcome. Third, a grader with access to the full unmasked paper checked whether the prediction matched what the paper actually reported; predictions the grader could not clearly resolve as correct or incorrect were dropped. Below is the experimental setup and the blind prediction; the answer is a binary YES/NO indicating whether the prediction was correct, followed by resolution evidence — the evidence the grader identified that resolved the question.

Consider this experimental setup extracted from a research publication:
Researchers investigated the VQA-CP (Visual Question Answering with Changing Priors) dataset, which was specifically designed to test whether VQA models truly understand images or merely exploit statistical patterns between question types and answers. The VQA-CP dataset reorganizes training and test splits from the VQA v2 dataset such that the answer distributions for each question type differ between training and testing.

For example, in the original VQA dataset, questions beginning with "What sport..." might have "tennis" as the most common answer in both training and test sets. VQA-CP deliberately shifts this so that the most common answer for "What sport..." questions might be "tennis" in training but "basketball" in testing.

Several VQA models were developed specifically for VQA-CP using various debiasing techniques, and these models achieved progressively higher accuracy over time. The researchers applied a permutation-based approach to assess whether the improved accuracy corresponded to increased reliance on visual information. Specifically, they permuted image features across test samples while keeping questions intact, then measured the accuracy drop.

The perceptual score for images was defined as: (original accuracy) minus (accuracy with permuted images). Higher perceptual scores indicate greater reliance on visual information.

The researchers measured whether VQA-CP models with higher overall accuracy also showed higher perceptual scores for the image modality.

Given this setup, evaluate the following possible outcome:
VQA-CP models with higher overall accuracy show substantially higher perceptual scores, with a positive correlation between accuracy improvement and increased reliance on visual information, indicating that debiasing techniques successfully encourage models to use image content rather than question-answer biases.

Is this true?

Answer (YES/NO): NO